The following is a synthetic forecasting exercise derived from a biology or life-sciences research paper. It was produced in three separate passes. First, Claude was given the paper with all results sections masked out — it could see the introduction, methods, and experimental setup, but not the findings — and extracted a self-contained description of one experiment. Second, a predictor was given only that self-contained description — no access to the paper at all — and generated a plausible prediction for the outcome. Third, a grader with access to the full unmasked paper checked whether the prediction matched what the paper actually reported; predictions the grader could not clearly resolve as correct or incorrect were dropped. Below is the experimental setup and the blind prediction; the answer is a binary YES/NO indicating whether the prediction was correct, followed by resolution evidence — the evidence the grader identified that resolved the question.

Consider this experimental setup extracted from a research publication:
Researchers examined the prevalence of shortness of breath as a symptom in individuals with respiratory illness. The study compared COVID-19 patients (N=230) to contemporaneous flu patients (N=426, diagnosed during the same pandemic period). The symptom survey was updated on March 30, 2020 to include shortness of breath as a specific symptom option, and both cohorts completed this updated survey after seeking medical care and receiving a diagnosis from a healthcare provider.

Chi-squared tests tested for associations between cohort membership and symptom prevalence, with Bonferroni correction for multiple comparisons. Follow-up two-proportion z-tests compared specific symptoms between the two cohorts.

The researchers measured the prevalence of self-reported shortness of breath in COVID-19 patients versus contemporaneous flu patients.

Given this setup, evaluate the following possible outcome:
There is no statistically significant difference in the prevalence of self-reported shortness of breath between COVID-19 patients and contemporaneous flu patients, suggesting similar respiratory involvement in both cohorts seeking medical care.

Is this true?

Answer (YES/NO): NO